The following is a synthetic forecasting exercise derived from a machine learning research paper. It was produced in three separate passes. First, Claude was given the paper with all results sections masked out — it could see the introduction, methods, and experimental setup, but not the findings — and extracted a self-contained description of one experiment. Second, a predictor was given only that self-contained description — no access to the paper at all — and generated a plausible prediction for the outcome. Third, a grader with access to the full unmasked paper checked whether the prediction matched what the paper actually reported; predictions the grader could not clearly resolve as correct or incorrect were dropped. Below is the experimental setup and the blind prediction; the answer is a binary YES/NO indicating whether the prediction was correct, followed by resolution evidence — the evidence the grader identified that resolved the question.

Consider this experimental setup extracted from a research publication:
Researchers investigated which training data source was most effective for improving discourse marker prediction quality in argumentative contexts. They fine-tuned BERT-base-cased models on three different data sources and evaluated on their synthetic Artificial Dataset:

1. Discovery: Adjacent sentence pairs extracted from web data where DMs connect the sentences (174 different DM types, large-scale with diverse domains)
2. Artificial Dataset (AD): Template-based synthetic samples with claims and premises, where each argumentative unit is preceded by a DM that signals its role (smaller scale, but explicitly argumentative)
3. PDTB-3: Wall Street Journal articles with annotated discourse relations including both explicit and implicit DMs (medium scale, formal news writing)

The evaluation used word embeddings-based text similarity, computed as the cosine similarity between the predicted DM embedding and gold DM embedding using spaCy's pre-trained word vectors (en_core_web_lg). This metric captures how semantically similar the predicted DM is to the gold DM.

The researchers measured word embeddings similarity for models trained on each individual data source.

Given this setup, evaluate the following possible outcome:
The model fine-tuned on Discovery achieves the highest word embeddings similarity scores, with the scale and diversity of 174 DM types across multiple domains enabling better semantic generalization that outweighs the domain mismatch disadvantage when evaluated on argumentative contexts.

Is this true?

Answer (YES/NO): NO